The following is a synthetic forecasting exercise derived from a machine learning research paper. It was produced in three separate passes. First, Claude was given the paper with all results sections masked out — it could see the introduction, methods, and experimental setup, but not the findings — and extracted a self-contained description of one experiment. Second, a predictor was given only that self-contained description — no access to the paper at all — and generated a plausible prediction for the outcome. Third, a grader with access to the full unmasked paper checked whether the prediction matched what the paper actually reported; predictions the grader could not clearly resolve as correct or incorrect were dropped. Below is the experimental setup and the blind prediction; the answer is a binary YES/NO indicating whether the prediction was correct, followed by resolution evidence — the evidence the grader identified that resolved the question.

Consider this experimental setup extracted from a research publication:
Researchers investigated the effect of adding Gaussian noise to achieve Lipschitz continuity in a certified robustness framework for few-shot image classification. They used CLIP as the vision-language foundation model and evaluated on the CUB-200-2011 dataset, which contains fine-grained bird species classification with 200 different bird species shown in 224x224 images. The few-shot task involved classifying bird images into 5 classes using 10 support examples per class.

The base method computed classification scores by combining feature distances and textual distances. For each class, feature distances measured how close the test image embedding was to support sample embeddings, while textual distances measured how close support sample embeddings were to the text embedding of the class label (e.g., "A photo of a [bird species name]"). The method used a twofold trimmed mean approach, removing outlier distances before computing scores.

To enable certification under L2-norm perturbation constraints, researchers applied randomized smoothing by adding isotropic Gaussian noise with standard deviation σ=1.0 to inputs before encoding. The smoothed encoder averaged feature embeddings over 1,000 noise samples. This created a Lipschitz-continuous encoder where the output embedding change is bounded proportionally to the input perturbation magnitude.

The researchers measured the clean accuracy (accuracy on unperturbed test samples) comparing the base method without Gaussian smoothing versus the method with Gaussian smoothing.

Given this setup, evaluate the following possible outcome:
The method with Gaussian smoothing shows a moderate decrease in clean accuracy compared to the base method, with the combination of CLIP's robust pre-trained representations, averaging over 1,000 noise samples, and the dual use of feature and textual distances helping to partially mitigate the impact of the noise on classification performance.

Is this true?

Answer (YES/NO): NO